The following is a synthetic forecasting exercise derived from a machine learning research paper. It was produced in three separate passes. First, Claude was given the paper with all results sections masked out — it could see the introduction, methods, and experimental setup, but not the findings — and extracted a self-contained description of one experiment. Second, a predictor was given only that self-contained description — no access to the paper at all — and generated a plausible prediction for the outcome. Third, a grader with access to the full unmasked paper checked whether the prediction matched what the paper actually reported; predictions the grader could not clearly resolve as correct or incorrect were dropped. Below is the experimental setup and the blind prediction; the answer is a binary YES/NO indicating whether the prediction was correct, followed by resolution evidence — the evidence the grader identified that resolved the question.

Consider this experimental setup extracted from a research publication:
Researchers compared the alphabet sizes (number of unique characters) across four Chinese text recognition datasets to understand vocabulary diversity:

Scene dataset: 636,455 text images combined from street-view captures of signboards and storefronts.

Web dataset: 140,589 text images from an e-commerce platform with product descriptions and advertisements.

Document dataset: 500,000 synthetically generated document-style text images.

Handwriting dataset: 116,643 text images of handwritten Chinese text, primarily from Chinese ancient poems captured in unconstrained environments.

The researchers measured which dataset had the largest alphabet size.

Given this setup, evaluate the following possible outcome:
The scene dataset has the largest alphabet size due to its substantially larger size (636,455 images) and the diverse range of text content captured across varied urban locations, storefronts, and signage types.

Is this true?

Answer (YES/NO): NO